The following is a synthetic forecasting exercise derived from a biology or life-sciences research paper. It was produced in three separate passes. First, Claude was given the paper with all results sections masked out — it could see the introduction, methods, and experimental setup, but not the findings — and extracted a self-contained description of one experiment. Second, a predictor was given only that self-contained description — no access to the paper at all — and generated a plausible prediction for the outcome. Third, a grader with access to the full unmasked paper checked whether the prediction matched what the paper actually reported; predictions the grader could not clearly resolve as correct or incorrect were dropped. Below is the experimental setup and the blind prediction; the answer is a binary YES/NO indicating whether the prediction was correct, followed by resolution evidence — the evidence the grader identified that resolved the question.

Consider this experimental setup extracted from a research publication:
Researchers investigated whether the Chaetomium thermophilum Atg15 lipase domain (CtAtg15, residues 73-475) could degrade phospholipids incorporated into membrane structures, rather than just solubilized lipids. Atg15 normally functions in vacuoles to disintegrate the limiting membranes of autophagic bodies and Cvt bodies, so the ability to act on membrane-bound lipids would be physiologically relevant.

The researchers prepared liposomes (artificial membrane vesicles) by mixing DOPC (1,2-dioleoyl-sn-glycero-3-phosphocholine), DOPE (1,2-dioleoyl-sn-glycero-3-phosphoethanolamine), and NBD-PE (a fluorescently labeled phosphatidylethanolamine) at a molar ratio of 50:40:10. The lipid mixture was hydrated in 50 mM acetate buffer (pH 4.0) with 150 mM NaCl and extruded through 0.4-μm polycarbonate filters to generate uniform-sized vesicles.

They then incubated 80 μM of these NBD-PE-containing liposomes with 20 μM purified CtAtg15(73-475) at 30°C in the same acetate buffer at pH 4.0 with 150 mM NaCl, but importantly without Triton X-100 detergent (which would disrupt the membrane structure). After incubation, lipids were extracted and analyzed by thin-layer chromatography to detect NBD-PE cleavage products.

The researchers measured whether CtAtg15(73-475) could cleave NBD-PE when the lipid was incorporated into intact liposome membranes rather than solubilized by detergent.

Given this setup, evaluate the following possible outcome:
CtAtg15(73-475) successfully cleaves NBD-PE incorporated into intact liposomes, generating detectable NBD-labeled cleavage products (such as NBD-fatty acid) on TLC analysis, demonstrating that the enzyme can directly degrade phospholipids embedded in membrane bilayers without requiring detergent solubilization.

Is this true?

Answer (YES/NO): YES